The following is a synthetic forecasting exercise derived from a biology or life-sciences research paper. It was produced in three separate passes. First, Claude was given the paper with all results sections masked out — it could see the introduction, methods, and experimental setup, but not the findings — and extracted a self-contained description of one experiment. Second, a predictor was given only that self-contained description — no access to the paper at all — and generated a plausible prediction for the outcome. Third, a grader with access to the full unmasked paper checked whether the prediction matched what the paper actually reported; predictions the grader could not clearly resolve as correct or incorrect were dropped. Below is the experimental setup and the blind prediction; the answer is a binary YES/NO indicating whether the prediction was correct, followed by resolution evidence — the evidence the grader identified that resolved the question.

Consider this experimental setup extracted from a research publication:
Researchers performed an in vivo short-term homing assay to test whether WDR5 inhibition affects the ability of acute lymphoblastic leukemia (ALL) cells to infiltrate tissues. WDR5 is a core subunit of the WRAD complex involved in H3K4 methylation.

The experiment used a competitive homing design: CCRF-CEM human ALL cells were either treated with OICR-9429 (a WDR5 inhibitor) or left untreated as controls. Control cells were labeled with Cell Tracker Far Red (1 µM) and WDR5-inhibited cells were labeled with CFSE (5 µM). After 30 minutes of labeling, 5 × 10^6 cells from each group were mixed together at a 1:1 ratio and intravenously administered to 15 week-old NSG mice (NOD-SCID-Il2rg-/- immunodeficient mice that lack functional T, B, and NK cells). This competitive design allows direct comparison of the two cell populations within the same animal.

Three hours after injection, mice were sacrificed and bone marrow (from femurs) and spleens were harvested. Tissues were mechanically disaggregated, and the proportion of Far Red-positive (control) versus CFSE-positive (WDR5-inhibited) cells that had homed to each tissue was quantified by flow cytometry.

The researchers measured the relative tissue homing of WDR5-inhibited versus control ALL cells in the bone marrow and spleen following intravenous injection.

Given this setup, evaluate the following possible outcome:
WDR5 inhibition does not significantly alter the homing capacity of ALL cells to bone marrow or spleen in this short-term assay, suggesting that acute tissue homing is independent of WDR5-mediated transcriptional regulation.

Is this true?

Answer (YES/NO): NO